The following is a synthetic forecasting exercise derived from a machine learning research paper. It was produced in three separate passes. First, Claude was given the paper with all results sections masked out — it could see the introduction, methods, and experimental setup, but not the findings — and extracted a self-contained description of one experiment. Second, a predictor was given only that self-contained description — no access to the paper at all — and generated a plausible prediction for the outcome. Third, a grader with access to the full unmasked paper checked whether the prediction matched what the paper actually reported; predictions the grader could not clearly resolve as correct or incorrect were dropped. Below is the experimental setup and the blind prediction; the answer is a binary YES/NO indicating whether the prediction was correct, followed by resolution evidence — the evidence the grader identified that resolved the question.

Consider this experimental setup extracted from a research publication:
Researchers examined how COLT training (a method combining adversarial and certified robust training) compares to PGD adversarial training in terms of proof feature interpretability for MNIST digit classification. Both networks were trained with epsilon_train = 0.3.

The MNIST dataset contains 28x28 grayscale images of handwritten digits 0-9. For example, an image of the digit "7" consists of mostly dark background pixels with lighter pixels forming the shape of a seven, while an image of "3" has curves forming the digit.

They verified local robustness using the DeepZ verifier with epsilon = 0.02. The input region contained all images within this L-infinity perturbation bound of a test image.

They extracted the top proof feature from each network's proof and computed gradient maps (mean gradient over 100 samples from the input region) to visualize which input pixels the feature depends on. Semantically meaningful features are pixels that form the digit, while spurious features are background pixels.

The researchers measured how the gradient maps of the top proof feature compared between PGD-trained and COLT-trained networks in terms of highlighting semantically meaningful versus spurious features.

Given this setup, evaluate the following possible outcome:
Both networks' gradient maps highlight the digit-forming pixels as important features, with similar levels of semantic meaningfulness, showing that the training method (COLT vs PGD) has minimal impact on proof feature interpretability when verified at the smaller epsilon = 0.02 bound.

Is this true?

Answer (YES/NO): NO